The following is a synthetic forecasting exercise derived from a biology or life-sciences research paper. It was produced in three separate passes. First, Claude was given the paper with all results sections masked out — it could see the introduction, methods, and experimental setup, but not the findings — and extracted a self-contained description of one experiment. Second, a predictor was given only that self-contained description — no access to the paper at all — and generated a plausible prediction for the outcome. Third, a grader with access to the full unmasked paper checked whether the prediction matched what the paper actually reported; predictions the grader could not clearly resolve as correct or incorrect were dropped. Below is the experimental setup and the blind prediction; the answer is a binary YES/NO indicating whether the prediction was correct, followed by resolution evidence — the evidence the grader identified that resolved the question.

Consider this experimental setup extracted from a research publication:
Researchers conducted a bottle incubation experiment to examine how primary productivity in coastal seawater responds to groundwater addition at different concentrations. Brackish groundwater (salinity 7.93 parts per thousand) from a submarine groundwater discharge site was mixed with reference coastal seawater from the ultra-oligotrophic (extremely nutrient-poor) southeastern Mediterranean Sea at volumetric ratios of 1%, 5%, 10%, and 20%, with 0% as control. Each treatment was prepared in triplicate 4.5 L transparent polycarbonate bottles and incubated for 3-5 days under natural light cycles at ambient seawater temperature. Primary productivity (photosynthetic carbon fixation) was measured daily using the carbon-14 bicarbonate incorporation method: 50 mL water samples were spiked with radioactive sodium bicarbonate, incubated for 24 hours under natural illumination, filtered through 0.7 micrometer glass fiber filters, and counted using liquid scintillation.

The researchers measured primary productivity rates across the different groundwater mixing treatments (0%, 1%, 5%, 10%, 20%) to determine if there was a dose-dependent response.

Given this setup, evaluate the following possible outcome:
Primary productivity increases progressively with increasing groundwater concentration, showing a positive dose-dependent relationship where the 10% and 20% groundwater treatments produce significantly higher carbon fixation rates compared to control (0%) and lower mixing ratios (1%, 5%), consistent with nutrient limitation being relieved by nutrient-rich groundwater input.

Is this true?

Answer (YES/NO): NO